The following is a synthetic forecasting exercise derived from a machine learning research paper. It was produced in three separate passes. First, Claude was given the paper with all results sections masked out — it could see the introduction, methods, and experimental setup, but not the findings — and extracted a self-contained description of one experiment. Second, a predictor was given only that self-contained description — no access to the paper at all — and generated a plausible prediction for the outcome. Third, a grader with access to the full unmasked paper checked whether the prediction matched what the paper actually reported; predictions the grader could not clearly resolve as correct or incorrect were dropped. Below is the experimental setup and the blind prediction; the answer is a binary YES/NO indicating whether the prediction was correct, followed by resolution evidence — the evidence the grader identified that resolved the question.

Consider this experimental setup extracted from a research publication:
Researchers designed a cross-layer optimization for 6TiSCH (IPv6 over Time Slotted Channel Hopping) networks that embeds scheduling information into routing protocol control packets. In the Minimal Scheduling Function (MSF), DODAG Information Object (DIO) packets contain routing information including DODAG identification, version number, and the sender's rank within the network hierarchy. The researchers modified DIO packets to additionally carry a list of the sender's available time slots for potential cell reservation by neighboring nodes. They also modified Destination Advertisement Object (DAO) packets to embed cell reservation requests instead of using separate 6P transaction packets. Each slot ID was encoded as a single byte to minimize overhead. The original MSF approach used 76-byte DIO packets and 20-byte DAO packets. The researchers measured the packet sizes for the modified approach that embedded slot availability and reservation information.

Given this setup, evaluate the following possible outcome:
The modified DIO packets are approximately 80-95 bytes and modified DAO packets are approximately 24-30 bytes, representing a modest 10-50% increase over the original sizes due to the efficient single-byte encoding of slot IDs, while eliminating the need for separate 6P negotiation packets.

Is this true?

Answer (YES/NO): NO